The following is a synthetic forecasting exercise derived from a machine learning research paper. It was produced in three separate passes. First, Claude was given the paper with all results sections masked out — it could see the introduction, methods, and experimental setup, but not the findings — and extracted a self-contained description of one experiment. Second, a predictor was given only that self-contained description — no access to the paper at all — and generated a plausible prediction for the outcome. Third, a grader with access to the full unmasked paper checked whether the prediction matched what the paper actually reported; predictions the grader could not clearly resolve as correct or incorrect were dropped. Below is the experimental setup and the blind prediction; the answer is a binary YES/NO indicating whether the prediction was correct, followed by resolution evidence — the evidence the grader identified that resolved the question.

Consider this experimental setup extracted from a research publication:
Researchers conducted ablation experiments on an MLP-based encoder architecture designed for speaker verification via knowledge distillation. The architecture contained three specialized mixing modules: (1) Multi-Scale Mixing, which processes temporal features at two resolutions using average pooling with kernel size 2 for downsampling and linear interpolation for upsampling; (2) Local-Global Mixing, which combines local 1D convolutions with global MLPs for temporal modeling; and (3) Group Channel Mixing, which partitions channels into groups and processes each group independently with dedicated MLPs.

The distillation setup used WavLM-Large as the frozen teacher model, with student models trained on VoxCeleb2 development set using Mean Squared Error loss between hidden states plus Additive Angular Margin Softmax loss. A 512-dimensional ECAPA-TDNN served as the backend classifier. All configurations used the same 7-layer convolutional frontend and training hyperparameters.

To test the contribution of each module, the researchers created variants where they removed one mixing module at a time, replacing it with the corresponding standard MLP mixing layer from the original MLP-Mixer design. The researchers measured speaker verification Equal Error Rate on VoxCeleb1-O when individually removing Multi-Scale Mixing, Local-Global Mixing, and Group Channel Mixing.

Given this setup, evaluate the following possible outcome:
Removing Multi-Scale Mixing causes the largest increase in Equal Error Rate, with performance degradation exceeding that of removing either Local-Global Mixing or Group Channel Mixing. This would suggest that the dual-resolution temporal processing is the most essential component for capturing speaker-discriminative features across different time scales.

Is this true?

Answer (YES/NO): NO